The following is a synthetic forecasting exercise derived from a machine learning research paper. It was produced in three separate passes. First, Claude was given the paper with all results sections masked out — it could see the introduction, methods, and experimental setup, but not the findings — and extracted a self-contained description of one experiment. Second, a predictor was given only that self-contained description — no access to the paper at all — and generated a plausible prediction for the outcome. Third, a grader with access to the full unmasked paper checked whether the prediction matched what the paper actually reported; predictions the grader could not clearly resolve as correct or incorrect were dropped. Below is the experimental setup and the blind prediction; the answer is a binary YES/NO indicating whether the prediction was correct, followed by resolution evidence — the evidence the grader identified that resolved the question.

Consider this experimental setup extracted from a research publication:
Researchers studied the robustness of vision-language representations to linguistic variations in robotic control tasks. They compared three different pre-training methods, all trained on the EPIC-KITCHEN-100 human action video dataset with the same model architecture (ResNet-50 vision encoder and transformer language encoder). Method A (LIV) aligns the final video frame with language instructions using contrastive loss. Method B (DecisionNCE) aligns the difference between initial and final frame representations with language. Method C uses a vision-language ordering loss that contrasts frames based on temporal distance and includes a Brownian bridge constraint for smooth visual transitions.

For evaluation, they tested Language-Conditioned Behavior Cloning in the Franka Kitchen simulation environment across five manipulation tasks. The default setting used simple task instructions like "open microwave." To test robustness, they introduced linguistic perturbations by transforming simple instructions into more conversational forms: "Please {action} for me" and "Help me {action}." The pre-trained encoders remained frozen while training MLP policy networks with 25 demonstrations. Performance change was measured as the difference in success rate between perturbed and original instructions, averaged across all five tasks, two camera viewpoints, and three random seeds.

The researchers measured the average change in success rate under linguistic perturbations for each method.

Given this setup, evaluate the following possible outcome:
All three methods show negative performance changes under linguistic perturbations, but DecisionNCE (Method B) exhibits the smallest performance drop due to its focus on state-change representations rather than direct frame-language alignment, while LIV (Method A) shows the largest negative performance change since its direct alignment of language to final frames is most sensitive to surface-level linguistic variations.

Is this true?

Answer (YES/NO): NO